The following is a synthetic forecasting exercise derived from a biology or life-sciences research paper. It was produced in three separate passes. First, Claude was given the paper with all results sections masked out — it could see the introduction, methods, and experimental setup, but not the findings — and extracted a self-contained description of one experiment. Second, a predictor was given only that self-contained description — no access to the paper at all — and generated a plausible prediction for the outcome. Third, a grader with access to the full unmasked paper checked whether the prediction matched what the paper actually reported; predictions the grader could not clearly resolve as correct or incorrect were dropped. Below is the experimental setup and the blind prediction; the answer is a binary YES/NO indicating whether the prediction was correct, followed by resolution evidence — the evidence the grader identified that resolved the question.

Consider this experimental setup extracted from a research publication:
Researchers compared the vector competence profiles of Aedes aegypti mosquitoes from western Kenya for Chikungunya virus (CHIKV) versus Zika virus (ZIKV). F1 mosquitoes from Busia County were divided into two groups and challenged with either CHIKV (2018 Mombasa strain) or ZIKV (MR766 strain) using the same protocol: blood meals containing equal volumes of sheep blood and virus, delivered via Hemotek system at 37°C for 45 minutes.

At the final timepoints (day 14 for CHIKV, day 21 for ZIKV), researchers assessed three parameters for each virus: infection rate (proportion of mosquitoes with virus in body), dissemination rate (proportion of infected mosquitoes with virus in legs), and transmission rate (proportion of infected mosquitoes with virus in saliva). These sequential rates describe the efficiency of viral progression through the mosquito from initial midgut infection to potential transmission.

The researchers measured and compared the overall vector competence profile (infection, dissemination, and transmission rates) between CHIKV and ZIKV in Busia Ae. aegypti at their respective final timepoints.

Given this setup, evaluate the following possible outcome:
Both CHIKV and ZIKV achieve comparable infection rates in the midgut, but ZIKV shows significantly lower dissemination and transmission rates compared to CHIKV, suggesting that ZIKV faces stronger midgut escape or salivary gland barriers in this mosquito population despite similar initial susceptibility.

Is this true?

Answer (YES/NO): NO